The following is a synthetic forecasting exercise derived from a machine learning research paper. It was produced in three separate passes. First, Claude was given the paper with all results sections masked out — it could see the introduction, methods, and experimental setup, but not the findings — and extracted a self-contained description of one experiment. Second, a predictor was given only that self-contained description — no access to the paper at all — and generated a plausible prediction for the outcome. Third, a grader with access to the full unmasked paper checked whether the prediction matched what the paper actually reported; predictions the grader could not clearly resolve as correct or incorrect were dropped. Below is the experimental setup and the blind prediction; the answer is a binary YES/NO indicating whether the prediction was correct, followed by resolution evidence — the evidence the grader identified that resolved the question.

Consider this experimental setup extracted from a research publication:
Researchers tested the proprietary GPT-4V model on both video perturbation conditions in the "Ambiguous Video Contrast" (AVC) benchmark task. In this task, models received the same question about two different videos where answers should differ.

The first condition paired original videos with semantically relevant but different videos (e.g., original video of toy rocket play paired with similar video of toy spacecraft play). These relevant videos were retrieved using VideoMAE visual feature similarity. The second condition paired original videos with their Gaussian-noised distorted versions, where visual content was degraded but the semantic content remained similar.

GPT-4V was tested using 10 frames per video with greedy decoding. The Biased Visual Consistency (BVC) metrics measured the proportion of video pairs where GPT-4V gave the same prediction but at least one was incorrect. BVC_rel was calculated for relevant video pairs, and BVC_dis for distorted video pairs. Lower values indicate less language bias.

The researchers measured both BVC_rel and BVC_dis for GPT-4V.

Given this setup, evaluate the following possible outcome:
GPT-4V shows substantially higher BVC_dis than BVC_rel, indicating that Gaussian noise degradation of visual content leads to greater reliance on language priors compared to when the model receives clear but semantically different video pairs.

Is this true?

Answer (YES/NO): NO